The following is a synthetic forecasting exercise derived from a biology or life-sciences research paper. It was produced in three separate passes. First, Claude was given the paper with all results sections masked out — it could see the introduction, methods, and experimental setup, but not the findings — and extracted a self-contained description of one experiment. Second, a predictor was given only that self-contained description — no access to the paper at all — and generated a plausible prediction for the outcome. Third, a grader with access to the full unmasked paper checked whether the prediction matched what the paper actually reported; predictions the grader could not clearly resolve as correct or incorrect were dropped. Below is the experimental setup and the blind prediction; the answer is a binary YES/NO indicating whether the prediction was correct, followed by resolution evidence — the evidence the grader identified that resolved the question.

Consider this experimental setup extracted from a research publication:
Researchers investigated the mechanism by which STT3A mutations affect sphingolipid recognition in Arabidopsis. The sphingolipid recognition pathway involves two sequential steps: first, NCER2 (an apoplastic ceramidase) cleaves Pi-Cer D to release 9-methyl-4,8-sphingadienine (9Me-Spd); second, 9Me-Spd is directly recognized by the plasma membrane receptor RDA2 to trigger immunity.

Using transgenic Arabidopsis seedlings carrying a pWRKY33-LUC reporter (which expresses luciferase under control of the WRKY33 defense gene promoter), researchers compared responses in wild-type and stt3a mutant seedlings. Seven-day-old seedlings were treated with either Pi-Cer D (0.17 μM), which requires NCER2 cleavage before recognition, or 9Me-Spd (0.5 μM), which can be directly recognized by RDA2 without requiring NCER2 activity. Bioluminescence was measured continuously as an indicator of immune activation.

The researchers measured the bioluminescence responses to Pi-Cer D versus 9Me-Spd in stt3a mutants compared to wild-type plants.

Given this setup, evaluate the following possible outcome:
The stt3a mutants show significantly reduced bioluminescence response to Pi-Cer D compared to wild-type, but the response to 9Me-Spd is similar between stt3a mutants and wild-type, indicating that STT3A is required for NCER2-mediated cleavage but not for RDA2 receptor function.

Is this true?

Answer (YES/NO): NO